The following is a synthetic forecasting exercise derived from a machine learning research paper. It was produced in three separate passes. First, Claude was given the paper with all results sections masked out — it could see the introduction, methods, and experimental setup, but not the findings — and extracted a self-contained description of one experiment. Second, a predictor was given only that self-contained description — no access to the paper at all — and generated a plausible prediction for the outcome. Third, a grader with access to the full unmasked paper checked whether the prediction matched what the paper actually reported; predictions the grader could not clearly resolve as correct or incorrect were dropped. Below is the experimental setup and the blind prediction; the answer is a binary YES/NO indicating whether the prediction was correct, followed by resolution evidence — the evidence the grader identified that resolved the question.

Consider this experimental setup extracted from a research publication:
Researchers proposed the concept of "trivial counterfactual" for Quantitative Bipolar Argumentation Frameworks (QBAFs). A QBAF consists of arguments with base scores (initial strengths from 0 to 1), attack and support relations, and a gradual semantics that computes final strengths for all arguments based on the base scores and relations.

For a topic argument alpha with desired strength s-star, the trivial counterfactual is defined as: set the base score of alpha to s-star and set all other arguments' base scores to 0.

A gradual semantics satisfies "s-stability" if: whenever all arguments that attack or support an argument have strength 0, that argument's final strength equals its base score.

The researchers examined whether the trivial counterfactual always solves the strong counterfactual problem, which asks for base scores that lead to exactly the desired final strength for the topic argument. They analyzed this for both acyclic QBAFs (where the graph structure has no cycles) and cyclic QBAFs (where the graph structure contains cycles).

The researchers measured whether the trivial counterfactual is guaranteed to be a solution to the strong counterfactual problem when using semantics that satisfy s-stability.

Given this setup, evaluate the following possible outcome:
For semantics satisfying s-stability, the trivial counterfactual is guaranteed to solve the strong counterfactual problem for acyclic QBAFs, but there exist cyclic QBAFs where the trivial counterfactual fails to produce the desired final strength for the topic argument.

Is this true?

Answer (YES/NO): YES